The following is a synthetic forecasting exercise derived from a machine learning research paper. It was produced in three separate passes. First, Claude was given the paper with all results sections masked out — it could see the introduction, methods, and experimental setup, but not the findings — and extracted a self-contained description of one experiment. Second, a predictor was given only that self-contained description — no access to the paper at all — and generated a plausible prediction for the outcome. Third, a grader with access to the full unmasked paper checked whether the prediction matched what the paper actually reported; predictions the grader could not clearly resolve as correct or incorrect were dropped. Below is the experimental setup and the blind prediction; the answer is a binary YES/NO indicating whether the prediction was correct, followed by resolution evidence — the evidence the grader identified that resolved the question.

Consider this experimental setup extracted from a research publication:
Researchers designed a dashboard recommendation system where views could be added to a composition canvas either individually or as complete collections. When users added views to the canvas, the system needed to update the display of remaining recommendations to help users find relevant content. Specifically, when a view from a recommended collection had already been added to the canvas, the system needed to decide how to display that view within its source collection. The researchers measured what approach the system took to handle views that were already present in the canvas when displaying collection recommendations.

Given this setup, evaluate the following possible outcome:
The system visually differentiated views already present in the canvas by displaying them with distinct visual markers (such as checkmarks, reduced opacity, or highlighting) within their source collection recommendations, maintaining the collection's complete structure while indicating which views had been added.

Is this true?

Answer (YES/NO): NO